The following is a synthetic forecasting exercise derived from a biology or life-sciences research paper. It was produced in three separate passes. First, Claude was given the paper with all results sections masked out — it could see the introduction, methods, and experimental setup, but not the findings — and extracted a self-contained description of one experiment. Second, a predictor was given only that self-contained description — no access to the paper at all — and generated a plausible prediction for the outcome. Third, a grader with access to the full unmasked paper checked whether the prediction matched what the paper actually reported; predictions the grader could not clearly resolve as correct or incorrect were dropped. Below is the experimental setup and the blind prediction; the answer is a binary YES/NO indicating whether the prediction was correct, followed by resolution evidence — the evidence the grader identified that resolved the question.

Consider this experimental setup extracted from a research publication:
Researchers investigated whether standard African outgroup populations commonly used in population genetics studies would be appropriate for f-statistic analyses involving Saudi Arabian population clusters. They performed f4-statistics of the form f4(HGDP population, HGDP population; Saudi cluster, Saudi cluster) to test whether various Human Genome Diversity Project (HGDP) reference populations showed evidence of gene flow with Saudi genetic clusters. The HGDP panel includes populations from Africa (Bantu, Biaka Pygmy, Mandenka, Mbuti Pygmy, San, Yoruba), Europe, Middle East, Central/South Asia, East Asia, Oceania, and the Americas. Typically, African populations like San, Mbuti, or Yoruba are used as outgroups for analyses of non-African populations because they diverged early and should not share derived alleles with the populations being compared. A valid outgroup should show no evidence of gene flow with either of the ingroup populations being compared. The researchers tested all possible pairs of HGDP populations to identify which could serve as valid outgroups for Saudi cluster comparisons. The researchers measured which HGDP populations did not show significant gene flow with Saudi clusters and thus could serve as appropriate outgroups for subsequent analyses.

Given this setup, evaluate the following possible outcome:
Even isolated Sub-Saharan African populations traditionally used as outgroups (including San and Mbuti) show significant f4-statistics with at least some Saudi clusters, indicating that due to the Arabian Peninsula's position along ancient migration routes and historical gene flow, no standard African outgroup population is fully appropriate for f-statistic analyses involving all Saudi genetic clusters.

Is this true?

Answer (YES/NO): YES